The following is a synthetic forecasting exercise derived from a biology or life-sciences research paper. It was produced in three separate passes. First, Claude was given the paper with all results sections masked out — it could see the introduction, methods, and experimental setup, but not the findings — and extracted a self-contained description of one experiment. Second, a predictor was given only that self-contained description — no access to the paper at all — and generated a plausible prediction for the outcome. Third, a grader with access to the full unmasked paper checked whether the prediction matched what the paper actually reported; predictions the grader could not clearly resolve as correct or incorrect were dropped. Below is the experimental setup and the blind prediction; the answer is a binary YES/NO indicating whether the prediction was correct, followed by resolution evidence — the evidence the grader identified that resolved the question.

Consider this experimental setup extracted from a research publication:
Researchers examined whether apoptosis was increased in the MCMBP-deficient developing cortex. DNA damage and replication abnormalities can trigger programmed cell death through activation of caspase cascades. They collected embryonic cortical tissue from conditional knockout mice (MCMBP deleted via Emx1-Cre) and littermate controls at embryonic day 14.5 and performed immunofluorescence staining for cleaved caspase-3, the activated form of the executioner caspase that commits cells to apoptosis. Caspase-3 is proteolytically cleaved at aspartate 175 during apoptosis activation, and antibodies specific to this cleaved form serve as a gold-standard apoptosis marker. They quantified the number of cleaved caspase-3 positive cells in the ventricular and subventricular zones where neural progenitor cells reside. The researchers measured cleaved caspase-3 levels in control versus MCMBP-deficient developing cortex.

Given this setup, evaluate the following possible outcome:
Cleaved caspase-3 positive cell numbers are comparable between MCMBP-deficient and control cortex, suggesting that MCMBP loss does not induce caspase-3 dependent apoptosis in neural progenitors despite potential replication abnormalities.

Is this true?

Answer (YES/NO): NO